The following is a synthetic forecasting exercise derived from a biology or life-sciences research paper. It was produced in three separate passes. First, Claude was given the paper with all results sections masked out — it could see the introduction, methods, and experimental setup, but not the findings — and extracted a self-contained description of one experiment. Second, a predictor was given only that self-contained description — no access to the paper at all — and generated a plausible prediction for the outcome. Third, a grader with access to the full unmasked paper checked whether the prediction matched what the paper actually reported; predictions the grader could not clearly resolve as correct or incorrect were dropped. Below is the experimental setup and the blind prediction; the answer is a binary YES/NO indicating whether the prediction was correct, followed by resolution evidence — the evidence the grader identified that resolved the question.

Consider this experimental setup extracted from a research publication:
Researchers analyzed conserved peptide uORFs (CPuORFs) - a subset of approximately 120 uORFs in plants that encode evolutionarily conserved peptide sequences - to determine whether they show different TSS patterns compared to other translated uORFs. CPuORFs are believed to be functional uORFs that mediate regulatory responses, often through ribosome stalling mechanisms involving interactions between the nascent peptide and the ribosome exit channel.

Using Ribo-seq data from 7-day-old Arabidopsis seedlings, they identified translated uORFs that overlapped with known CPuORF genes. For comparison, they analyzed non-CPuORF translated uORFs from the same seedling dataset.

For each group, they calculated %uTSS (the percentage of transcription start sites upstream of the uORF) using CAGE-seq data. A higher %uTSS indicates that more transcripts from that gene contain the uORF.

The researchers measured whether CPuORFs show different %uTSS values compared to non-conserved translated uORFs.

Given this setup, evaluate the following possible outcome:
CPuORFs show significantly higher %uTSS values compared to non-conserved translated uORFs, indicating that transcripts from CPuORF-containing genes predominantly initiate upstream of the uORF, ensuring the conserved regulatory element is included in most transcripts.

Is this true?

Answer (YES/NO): YES